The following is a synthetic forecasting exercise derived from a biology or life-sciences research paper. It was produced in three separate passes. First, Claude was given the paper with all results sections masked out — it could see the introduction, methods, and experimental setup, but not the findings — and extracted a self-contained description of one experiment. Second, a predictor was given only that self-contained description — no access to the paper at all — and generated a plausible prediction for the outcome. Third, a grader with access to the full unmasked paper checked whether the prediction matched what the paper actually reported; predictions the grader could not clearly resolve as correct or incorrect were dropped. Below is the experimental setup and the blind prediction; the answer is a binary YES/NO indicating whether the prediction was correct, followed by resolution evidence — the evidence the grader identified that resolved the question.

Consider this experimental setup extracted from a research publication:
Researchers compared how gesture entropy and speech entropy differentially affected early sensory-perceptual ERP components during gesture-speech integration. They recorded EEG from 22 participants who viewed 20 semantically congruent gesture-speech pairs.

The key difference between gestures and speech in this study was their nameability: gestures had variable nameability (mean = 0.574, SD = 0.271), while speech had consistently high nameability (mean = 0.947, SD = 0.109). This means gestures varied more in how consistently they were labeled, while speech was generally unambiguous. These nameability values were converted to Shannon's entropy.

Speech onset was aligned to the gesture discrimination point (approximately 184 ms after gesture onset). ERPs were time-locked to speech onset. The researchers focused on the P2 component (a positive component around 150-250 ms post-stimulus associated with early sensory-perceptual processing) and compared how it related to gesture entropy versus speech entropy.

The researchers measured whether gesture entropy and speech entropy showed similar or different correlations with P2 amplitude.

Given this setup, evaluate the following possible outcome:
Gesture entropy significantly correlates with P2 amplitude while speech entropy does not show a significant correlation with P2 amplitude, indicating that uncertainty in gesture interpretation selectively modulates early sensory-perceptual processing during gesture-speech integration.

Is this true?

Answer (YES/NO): YES